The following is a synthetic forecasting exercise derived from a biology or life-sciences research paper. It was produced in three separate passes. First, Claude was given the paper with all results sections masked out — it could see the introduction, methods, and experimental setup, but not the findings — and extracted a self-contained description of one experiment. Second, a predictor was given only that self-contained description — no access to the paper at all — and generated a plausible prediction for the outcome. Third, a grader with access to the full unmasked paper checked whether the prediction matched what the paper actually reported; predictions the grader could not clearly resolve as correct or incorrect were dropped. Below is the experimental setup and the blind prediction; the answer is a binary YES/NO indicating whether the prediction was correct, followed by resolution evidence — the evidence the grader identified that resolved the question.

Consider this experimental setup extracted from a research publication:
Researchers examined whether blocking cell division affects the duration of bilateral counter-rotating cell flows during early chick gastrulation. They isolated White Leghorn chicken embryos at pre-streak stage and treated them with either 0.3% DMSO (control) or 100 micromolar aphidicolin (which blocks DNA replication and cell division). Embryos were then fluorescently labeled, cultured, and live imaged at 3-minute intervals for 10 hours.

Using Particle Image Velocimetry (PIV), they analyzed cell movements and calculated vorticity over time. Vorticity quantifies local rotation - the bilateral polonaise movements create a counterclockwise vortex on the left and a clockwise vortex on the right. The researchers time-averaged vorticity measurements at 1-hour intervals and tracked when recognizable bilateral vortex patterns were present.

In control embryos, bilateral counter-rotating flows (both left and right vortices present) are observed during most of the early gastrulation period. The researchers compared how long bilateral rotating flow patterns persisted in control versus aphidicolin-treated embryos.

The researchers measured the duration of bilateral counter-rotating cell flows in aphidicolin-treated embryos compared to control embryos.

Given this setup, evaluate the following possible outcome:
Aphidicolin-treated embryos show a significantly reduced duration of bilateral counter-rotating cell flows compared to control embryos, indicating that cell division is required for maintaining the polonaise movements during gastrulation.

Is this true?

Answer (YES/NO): YES